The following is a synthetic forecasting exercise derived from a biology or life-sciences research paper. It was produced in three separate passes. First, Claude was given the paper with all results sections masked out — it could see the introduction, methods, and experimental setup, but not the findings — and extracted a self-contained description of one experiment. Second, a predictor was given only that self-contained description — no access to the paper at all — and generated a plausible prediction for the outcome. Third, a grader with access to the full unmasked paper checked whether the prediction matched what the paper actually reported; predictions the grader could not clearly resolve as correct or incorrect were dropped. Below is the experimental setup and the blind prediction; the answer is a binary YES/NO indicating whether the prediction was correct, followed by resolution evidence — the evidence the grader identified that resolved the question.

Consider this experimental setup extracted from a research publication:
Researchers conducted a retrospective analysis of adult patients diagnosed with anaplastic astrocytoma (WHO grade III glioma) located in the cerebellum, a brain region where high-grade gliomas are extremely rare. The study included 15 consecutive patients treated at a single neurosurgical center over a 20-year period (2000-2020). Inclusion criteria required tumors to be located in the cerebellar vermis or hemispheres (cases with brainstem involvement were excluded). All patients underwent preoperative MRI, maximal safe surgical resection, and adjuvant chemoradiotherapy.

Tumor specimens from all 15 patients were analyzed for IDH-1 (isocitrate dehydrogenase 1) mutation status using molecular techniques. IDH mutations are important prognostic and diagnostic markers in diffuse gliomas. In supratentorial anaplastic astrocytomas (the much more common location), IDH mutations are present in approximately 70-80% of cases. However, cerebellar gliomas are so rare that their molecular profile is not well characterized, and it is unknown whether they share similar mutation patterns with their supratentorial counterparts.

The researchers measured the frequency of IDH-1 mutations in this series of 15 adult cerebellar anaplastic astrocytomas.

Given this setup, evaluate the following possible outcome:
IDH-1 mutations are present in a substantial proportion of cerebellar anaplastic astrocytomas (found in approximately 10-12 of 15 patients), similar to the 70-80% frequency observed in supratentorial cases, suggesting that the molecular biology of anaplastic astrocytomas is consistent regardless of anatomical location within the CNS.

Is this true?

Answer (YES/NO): NO